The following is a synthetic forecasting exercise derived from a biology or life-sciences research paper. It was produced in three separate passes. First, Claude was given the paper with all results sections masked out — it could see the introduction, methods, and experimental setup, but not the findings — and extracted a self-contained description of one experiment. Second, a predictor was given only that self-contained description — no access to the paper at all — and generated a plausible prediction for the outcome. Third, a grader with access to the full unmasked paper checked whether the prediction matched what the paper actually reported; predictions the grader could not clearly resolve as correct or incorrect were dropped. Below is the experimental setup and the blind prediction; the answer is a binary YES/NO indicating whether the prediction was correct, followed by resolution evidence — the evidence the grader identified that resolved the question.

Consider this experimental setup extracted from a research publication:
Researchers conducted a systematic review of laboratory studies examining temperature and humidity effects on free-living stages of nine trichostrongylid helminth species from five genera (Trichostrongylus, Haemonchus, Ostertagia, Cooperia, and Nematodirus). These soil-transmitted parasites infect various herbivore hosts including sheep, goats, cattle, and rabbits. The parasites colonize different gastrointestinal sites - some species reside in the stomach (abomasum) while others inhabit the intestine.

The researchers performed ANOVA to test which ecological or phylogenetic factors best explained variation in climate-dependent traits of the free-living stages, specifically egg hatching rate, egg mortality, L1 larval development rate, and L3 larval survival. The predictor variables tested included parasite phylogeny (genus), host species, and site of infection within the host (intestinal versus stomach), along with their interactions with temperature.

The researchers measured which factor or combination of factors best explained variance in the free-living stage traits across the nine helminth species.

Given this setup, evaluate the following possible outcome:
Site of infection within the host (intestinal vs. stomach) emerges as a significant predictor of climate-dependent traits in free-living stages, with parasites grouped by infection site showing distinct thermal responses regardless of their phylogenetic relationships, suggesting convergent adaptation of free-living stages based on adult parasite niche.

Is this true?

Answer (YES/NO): YES